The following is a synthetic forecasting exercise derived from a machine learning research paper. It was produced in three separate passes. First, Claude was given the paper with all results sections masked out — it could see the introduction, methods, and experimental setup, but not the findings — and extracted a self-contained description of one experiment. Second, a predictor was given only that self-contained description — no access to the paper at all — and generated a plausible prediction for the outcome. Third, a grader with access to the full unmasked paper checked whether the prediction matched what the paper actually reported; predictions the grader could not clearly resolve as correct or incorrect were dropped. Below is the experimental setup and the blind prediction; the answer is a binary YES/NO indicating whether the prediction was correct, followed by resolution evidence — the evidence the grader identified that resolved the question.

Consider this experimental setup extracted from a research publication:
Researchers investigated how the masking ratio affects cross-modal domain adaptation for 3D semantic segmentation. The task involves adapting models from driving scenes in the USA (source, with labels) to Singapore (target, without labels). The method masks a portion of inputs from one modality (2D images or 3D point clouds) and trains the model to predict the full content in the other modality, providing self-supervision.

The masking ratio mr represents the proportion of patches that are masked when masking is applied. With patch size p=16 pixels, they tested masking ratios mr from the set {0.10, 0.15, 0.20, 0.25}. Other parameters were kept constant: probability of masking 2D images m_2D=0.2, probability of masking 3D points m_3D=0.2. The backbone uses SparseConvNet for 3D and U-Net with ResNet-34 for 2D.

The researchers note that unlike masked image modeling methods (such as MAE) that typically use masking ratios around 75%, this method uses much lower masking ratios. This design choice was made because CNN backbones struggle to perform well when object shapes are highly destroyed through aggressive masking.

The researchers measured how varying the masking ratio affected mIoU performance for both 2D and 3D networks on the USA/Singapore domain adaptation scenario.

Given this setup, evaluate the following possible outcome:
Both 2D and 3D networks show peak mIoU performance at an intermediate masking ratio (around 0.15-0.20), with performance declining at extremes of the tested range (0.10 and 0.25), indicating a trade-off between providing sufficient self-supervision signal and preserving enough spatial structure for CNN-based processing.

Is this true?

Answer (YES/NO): NO